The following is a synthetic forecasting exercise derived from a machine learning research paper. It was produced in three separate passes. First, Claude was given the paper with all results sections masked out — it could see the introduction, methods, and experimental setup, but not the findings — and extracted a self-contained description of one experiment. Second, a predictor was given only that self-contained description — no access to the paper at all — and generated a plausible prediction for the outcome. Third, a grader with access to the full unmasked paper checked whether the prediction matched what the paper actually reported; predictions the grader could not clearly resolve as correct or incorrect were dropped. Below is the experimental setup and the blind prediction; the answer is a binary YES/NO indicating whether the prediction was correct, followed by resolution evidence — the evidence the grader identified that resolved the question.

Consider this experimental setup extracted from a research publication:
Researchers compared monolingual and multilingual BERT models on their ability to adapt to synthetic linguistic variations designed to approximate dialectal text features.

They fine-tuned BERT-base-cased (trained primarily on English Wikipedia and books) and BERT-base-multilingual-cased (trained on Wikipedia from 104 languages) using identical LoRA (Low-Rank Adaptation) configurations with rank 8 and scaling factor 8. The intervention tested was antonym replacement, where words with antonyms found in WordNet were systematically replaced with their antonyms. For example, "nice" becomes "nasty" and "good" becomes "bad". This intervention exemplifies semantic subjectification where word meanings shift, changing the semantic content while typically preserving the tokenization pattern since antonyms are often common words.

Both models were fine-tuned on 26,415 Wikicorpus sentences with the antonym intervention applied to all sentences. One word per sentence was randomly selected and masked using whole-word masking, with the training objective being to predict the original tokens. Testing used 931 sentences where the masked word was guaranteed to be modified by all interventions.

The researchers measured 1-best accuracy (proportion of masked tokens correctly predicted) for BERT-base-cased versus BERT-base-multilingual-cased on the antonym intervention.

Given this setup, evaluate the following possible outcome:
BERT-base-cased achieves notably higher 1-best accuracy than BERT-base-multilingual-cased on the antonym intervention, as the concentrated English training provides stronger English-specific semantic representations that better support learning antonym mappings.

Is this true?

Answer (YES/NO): NO